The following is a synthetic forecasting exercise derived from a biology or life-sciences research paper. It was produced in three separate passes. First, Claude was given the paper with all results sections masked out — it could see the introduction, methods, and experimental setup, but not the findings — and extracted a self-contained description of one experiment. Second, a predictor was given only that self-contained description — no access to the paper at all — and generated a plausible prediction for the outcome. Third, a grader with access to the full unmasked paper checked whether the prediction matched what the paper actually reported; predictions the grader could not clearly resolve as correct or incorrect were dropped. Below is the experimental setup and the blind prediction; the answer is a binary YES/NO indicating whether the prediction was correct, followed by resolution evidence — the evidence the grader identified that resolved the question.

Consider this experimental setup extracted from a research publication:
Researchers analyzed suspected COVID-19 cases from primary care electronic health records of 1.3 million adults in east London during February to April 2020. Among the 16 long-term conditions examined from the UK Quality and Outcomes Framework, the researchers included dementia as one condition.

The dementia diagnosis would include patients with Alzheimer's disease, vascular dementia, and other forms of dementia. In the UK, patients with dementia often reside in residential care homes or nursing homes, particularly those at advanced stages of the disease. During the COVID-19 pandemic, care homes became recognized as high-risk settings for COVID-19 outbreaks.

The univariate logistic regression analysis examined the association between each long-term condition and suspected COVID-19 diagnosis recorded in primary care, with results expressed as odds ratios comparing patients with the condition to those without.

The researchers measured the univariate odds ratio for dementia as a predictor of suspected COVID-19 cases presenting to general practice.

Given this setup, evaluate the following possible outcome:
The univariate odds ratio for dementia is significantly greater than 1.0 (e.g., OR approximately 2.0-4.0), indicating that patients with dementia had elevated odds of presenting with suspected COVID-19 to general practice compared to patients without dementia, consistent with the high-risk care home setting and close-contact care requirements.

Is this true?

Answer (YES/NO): NO